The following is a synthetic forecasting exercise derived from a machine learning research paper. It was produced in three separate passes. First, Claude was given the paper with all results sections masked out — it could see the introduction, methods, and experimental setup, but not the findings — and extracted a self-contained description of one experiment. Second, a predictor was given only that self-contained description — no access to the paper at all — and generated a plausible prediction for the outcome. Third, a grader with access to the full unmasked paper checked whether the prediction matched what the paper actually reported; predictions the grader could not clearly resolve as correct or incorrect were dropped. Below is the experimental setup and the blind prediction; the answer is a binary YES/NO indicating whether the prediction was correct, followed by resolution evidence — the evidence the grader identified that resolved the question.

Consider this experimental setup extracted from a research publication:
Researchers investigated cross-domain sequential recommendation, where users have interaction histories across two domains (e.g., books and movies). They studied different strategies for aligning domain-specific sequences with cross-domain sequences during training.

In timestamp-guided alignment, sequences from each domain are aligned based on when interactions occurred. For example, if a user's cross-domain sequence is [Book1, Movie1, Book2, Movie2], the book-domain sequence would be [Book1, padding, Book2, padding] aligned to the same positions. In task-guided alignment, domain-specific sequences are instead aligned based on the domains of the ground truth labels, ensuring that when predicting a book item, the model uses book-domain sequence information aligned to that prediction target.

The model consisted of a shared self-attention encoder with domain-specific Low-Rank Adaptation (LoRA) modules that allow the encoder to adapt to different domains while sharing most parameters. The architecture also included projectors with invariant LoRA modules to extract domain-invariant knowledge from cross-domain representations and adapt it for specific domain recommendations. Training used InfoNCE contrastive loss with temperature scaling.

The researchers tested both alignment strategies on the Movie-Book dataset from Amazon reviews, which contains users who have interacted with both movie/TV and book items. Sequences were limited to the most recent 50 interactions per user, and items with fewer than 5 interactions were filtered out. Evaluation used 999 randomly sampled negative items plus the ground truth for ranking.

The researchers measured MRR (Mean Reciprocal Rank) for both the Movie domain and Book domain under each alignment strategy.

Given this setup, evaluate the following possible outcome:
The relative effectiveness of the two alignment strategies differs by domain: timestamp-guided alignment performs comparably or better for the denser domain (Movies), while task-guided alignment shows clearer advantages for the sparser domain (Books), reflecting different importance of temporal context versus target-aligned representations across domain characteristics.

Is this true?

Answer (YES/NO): NO